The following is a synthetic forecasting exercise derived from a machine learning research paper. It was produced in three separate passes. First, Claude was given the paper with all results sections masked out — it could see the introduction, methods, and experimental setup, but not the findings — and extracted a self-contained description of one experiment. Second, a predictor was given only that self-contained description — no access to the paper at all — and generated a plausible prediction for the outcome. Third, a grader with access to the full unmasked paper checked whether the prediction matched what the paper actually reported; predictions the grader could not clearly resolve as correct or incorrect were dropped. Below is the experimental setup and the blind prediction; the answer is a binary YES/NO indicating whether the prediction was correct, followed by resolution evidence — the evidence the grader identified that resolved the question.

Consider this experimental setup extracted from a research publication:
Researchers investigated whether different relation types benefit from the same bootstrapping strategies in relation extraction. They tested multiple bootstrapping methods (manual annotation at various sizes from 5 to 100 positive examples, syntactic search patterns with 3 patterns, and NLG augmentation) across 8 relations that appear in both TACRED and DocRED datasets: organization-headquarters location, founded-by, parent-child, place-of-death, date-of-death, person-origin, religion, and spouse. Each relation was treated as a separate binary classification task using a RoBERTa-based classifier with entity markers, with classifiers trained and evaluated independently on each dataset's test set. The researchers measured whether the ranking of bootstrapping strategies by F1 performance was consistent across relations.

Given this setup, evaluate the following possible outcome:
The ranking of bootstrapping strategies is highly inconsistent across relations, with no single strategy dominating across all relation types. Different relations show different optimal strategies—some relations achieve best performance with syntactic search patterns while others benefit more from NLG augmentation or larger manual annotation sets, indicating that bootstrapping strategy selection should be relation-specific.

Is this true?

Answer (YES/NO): YES